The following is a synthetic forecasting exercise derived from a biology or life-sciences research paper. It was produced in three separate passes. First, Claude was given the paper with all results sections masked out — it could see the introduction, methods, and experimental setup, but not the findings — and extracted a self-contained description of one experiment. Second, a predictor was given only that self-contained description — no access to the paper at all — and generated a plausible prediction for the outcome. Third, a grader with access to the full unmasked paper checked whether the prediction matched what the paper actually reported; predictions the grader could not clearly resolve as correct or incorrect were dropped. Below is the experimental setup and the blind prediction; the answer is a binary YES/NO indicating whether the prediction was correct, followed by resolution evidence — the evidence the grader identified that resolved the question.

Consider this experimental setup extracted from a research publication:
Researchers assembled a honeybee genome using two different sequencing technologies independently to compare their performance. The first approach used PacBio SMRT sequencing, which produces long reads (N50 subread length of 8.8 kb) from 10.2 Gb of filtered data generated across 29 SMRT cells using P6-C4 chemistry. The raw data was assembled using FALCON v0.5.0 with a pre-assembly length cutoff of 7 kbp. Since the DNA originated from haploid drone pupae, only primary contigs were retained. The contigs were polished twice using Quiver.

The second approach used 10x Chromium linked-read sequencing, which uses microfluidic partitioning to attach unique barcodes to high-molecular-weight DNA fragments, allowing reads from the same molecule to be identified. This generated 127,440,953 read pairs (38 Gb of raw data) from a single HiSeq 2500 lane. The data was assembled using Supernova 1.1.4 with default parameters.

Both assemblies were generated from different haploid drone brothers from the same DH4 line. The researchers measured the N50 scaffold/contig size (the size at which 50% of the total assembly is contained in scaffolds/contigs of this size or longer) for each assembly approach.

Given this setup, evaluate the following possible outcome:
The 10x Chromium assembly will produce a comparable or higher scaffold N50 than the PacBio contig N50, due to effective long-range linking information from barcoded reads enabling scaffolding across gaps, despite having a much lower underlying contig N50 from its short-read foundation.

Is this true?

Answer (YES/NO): NO